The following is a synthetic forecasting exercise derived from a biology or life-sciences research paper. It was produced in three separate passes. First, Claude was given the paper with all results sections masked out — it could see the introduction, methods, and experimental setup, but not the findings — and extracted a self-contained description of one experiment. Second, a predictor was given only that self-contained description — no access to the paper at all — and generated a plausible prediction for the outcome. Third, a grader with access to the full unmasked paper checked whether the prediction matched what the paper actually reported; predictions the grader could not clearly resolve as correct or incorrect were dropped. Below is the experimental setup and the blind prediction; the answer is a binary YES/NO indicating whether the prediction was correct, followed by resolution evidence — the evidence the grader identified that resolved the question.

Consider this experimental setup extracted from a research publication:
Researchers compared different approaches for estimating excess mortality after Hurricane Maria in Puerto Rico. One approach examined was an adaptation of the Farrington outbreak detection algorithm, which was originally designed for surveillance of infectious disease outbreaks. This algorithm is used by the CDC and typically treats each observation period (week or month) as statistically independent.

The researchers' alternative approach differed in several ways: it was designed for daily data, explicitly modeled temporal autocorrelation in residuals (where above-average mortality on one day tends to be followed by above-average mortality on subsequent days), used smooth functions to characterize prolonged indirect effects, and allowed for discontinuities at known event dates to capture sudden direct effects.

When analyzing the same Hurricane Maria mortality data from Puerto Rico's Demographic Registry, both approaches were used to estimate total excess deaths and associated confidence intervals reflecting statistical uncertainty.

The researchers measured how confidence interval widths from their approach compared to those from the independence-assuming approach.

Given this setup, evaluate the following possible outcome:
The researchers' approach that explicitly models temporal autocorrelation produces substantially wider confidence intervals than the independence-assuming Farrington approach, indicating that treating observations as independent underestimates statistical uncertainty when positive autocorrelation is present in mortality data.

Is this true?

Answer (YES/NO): YES